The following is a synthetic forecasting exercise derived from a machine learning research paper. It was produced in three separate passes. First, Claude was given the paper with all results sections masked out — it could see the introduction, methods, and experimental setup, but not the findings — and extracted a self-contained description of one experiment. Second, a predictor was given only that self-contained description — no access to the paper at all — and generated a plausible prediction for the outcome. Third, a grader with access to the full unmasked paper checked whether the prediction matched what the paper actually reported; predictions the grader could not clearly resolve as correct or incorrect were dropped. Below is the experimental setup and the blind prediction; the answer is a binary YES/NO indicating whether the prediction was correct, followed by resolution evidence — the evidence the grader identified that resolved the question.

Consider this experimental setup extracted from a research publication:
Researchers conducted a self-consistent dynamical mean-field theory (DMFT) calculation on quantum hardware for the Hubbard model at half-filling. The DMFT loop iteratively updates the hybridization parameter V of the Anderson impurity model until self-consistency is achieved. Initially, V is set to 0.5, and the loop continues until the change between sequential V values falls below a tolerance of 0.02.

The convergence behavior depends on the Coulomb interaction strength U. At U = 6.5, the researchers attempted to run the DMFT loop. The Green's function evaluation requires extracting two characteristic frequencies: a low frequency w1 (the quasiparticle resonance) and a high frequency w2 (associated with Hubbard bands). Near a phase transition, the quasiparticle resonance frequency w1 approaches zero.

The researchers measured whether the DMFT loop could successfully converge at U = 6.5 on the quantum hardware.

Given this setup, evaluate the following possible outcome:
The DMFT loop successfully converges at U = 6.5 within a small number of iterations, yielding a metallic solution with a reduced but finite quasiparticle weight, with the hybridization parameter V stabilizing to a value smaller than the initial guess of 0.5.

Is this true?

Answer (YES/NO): NO